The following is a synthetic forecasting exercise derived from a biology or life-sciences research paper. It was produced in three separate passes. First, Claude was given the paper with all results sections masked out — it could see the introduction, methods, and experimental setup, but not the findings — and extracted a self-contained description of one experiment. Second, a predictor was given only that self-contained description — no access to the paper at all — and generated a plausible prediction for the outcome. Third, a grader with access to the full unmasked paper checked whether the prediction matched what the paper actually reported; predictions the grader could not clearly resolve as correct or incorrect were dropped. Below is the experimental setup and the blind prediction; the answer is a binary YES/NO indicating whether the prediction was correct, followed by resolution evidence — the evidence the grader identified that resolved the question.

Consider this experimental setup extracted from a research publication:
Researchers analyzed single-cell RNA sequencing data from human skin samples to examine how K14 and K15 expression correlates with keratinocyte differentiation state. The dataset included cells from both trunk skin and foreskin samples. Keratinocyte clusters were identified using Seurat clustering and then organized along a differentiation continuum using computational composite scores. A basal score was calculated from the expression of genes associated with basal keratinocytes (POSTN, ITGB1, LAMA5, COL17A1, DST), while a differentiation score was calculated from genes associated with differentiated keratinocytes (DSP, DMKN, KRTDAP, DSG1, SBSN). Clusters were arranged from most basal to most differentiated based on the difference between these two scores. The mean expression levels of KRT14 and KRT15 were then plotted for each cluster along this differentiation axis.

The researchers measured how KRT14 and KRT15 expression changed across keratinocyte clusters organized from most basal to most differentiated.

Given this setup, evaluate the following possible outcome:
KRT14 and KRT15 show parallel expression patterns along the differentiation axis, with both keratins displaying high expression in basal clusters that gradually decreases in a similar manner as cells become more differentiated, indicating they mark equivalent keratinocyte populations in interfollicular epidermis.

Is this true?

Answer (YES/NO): NO